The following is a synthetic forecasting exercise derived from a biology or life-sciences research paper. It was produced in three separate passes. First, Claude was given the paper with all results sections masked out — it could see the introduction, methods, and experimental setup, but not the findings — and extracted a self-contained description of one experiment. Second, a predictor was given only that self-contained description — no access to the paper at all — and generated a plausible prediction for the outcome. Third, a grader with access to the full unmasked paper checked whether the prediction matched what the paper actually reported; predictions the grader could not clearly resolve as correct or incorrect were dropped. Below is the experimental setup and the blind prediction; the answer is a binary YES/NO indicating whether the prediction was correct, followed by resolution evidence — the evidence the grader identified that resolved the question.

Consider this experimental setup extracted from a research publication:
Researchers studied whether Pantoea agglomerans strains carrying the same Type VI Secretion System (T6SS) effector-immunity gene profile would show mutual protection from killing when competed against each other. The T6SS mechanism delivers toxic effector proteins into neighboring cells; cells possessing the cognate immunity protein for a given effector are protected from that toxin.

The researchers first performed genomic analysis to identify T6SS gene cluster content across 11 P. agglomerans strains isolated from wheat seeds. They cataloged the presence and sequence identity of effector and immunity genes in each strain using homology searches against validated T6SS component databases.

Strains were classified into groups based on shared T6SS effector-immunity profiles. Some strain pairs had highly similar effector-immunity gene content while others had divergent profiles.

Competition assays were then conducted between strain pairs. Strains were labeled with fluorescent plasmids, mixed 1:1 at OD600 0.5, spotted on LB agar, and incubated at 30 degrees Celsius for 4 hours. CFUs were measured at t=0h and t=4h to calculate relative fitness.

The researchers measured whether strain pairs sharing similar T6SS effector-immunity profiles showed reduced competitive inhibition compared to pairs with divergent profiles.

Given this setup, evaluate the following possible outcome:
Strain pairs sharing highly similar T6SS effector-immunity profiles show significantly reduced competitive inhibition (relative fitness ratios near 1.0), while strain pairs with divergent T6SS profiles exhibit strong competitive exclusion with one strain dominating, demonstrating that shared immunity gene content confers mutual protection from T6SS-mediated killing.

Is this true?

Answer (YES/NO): NO